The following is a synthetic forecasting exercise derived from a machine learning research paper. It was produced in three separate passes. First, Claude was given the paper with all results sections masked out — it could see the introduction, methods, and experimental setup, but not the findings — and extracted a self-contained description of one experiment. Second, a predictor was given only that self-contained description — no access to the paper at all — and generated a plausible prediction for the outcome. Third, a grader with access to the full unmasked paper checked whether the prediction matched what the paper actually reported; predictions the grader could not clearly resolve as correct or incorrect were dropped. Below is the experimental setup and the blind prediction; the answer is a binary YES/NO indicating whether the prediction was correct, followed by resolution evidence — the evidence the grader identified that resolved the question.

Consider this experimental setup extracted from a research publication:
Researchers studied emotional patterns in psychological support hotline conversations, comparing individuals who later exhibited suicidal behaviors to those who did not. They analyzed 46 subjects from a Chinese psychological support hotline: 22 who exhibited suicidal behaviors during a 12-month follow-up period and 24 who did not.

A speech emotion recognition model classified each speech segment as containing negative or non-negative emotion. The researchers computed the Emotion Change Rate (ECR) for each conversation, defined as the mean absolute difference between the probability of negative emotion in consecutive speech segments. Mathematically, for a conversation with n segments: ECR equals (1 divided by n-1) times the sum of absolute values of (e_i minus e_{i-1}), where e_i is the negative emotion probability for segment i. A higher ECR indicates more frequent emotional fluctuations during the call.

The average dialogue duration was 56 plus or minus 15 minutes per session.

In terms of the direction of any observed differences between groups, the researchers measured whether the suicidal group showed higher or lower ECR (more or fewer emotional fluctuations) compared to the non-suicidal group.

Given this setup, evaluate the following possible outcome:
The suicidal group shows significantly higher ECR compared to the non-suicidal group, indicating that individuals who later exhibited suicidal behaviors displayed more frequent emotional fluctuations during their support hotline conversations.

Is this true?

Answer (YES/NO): NO